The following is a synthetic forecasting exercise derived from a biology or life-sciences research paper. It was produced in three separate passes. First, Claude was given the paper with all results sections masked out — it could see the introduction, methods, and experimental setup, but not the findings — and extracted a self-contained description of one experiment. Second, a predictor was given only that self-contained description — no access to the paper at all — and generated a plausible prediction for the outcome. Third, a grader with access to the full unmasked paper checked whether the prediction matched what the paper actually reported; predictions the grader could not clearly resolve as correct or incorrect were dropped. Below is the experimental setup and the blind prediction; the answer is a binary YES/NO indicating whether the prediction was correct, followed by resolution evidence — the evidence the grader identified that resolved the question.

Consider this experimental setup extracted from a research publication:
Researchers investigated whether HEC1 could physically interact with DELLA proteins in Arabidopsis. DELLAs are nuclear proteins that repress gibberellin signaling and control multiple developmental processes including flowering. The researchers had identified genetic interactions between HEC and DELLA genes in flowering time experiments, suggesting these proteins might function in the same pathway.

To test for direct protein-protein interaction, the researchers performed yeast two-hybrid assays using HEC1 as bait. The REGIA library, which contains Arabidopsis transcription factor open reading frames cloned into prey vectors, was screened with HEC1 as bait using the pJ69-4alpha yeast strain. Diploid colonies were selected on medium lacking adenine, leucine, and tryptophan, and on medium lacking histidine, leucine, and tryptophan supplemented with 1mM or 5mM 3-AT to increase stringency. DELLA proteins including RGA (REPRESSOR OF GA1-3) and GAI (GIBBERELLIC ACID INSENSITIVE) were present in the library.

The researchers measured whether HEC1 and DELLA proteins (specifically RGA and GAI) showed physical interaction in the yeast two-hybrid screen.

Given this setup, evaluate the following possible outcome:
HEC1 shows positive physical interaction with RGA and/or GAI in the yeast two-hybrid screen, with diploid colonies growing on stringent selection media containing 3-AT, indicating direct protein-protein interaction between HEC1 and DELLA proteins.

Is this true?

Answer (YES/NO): YES